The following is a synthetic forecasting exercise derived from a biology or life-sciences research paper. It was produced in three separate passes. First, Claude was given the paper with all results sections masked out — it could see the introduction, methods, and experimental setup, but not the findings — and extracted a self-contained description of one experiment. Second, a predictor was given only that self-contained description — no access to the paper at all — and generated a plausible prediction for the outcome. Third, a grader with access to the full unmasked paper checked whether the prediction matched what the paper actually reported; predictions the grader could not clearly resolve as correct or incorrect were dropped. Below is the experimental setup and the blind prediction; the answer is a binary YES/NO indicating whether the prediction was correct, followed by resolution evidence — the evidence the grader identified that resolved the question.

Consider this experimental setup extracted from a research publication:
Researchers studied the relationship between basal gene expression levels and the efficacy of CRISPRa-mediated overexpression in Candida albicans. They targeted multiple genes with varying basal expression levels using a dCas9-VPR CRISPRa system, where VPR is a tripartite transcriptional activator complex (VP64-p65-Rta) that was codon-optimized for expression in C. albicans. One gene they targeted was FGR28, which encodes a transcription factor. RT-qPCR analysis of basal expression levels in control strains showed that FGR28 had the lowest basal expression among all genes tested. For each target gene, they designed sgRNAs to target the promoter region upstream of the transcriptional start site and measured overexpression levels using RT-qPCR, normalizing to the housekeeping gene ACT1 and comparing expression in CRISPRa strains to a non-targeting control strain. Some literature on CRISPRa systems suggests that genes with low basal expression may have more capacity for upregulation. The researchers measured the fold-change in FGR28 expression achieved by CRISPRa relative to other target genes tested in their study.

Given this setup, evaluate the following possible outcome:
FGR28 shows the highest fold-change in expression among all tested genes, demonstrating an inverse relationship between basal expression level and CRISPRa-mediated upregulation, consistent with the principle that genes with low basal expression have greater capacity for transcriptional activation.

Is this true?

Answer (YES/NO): NO